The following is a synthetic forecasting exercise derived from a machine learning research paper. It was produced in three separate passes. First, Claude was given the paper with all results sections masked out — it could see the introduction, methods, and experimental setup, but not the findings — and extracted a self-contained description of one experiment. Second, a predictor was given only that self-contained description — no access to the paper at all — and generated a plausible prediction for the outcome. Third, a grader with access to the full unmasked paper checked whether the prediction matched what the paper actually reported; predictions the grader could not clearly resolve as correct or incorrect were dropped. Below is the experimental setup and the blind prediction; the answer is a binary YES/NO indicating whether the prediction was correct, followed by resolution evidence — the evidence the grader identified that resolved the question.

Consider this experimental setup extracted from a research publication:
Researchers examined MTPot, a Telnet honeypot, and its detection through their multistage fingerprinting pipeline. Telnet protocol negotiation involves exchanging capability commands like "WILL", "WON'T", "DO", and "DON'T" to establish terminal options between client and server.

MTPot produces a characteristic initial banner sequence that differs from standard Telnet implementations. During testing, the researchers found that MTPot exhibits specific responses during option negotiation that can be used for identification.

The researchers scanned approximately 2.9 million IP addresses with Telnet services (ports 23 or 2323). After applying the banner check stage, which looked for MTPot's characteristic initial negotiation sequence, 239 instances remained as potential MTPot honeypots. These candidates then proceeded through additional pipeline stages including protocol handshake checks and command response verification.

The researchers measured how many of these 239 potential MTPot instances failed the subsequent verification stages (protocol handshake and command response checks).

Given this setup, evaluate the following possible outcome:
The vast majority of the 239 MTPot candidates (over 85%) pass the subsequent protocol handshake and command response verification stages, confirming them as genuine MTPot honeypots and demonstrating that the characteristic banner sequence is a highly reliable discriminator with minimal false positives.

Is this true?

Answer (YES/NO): YES